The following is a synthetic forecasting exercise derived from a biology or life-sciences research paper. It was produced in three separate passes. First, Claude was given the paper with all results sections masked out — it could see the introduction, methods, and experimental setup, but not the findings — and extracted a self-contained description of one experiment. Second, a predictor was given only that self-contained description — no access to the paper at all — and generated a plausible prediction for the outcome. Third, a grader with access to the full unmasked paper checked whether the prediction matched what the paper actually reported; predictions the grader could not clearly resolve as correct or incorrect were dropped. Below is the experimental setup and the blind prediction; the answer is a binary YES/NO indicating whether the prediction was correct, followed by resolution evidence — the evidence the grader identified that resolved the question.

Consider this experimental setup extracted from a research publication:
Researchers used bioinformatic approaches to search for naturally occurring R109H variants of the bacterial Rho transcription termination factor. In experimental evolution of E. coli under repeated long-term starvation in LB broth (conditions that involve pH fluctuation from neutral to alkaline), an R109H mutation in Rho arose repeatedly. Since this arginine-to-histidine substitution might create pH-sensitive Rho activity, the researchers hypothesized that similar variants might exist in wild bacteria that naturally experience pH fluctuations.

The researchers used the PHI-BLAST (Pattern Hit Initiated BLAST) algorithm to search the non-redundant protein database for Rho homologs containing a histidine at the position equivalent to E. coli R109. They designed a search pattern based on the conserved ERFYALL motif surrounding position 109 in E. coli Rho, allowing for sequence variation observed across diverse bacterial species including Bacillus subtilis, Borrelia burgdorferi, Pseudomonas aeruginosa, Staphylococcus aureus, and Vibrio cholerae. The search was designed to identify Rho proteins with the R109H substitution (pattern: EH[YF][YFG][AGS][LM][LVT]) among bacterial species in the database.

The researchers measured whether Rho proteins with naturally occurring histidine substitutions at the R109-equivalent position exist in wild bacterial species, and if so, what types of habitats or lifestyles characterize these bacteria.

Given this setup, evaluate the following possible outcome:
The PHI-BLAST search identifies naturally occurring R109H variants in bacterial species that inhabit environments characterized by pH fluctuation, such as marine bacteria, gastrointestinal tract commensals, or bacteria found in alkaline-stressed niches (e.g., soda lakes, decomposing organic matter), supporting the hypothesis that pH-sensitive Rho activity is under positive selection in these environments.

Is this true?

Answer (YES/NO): YES